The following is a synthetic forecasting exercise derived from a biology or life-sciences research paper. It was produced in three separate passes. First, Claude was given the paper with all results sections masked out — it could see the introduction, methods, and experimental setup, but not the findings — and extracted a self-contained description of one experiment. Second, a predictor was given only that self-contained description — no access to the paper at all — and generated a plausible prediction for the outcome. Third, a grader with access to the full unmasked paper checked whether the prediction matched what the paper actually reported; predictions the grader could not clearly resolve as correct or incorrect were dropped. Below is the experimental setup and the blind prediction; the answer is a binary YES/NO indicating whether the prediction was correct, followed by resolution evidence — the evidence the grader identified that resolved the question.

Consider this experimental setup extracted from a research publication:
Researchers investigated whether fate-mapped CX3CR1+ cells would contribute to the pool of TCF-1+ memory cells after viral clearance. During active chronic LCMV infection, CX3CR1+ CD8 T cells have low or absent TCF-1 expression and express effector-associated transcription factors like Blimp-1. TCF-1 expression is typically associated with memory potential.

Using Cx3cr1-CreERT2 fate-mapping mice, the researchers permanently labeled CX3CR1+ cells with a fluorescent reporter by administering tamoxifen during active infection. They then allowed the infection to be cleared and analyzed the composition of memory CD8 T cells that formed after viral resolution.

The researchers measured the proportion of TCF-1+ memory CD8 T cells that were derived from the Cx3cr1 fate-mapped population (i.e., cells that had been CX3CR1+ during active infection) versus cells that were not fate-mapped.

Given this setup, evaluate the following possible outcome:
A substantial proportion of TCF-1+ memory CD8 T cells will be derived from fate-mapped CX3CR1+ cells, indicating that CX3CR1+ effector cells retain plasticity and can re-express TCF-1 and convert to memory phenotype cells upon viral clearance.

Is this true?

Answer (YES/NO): YES